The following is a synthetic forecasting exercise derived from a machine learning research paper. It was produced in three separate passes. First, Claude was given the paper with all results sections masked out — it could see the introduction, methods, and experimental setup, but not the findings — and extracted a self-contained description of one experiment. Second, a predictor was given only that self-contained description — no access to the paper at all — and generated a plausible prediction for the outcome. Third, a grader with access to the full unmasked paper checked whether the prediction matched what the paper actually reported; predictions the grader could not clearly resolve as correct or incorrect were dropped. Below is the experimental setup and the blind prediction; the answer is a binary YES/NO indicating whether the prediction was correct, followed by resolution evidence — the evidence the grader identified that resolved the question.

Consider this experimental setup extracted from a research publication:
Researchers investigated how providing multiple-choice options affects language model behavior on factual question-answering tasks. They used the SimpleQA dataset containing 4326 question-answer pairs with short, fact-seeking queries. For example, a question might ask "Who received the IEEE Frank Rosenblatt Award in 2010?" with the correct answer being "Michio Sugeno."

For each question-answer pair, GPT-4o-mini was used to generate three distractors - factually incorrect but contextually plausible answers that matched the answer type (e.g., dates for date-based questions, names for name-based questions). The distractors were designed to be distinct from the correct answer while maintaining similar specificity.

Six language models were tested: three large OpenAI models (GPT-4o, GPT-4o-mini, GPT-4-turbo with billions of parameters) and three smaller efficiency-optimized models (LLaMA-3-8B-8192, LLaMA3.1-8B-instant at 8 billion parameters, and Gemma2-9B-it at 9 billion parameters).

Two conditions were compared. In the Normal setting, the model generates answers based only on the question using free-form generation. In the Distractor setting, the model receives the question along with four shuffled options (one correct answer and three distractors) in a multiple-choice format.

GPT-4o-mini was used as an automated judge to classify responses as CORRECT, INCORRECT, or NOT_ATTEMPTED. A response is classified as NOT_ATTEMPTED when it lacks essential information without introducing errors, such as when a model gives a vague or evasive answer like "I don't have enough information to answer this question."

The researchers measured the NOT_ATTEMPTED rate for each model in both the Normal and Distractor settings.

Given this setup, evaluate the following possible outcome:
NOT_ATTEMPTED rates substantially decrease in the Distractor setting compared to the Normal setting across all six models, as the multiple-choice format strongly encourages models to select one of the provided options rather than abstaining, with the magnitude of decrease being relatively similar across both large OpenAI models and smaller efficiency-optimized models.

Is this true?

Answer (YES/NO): NO